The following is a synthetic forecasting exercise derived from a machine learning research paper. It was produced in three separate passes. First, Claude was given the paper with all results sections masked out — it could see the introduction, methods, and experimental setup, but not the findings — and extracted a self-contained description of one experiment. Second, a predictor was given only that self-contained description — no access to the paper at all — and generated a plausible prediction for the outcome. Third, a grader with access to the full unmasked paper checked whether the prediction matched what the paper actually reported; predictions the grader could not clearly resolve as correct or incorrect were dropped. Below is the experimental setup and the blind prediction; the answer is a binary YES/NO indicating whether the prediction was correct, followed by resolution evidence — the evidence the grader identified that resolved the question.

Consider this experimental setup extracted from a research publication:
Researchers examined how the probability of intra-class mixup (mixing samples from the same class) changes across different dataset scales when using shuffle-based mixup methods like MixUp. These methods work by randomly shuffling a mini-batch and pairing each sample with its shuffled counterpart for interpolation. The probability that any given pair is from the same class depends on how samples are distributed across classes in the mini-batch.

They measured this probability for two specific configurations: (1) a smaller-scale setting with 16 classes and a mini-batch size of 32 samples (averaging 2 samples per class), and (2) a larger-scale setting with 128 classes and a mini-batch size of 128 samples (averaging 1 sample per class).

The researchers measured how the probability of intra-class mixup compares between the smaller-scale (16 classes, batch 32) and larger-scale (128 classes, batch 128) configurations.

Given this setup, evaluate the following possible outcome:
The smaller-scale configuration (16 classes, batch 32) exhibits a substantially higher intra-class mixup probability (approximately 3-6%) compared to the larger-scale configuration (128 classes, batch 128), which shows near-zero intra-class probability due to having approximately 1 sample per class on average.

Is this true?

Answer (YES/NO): NO